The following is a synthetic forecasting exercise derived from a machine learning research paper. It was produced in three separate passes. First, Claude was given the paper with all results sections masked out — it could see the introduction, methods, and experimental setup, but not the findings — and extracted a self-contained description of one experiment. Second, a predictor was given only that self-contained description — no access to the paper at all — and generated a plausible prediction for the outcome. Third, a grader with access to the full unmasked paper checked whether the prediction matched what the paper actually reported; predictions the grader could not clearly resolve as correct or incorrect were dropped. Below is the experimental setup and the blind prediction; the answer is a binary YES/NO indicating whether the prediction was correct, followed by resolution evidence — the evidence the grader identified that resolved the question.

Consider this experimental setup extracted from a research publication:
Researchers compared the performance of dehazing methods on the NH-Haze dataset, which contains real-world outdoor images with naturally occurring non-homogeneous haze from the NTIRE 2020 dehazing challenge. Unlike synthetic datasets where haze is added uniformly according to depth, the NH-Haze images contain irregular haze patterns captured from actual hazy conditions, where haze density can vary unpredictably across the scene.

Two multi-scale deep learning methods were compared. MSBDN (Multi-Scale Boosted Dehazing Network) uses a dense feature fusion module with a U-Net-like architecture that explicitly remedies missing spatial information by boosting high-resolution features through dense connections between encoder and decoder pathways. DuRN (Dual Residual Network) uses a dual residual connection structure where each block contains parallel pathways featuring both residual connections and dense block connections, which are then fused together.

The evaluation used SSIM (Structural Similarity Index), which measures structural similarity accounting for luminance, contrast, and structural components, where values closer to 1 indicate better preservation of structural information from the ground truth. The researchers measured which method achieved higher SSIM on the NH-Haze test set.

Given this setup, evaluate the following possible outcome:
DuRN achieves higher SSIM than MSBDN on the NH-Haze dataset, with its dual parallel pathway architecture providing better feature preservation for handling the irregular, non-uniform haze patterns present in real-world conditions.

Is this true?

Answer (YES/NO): YES